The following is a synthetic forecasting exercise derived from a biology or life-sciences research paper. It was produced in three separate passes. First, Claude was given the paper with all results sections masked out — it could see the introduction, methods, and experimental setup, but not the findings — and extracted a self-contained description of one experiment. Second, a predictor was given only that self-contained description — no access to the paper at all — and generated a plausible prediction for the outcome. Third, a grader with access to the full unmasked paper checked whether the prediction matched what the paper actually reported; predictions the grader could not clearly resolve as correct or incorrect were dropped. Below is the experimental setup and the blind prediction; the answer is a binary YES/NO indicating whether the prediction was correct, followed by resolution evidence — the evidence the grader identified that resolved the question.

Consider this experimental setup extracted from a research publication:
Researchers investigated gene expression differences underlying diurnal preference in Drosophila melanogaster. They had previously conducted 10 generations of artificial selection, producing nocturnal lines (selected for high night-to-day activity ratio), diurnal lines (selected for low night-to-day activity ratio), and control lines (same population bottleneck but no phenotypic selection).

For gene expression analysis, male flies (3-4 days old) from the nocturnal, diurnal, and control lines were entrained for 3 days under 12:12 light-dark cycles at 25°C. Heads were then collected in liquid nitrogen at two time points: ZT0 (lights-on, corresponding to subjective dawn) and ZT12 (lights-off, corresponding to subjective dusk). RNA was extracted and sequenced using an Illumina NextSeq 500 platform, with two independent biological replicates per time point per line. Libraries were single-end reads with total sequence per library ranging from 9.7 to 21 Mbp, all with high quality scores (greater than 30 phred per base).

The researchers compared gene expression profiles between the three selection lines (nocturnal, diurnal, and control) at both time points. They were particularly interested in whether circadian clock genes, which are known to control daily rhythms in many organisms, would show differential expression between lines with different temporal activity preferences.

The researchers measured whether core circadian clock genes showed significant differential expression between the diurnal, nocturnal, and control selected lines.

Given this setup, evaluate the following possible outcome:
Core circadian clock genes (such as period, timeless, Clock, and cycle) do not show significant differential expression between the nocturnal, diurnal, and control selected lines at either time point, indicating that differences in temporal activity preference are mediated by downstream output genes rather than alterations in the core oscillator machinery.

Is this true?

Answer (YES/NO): NO